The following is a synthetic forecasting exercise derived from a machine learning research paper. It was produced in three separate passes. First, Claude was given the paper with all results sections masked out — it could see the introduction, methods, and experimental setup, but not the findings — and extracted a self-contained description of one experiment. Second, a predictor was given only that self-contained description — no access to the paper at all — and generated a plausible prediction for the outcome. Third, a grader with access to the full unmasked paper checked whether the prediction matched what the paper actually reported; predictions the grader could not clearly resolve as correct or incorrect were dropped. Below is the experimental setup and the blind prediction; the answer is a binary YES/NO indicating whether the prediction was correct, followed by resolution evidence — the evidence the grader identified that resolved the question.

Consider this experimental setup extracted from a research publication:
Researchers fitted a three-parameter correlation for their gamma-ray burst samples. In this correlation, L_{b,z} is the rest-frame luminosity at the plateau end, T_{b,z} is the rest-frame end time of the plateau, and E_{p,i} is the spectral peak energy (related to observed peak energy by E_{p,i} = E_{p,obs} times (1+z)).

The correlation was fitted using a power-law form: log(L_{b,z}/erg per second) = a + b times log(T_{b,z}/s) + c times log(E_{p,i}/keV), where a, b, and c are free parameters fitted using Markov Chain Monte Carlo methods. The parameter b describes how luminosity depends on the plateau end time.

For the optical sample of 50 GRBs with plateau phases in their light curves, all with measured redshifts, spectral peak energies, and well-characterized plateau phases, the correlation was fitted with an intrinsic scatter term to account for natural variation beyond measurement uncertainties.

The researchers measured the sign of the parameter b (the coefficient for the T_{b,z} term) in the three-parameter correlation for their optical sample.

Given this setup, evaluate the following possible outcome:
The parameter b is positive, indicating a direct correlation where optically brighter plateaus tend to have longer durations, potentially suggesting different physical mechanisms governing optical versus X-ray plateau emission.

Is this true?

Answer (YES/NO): NO